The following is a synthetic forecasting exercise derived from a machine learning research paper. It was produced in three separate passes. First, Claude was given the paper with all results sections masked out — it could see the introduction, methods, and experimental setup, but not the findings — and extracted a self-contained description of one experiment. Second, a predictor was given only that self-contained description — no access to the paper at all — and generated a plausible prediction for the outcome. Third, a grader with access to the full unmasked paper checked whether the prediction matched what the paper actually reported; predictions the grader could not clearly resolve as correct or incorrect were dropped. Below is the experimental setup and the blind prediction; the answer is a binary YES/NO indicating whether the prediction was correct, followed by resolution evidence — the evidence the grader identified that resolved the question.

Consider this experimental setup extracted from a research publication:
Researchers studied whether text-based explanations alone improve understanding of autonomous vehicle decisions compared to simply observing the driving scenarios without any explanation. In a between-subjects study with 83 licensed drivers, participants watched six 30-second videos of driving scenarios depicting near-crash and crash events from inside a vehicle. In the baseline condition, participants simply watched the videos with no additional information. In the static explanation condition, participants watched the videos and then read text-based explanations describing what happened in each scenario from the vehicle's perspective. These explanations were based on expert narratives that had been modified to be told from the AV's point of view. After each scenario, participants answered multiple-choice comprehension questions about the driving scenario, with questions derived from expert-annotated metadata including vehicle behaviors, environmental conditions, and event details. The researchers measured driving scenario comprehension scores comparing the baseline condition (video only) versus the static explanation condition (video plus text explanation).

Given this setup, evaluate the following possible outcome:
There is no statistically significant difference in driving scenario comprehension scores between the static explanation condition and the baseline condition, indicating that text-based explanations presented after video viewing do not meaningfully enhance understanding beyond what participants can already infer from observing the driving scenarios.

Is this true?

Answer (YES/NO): NO